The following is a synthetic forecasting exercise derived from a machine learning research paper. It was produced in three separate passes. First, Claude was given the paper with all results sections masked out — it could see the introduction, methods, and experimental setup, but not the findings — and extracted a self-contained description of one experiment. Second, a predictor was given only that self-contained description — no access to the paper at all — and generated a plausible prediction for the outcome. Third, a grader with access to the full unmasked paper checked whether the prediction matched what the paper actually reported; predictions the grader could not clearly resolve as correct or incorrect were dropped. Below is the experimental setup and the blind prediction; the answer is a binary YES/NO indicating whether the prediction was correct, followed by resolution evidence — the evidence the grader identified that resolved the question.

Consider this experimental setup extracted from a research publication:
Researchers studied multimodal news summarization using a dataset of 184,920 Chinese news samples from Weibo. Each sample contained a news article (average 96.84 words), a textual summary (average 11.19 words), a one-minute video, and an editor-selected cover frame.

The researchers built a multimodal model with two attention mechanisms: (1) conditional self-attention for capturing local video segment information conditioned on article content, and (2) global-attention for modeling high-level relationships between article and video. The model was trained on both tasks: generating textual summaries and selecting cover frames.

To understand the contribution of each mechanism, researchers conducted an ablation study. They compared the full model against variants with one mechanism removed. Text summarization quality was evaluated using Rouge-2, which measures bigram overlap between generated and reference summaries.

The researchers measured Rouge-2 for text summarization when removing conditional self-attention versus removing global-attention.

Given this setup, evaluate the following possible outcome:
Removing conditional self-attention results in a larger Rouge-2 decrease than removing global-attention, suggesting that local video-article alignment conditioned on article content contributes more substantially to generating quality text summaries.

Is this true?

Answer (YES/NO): NO